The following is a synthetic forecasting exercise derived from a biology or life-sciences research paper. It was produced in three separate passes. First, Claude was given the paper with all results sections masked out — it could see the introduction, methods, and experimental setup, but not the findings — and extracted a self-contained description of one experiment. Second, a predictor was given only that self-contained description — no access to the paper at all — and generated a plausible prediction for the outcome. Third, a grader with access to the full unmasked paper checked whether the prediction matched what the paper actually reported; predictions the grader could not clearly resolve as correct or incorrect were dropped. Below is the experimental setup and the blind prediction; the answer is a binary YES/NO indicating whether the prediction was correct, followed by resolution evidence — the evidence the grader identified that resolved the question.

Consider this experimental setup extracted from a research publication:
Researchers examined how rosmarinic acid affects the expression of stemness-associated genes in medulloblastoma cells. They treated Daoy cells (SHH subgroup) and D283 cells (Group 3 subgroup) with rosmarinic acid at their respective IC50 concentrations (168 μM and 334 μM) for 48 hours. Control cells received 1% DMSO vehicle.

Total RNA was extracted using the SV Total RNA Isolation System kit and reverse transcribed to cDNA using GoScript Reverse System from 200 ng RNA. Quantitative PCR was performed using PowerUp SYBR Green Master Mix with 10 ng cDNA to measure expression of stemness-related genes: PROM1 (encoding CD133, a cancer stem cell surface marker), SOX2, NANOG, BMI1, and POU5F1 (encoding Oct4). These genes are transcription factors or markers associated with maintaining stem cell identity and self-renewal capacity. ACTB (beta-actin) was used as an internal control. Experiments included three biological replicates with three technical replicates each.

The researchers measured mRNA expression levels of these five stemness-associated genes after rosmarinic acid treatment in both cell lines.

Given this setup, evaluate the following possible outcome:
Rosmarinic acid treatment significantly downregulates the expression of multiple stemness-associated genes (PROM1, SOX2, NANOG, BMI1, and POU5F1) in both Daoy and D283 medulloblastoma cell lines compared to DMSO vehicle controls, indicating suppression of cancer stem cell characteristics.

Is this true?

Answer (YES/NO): NO